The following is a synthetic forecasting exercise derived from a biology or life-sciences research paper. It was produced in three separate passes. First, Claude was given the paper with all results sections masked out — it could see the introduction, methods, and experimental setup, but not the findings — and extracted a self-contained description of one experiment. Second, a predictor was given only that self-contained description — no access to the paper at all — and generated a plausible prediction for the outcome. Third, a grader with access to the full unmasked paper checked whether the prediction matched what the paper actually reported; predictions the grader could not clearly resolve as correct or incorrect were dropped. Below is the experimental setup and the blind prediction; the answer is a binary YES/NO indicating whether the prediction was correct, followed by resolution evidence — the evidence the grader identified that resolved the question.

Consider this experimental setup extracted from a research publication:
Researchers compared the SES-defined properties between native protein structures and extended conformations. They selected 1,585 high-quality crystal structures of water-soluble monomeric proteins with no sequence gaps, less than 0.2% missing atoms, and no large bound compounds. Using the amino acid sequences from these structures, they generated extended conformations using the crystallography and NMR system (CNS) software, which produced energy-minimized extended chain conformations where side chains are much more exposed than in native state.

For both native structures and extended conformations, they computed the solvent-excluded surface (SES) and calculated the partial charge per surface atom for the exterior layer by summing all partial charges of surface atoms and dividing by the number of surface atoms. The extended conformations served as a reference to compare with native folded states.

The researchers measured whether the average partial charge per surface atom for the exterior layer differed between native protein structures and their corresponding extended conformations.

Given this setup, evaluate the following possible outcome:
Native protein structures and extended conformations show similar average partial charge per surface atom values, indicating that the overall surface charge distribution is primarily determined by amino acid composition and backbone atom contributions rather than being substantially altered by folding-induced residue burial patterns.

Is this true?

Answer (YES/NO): NO